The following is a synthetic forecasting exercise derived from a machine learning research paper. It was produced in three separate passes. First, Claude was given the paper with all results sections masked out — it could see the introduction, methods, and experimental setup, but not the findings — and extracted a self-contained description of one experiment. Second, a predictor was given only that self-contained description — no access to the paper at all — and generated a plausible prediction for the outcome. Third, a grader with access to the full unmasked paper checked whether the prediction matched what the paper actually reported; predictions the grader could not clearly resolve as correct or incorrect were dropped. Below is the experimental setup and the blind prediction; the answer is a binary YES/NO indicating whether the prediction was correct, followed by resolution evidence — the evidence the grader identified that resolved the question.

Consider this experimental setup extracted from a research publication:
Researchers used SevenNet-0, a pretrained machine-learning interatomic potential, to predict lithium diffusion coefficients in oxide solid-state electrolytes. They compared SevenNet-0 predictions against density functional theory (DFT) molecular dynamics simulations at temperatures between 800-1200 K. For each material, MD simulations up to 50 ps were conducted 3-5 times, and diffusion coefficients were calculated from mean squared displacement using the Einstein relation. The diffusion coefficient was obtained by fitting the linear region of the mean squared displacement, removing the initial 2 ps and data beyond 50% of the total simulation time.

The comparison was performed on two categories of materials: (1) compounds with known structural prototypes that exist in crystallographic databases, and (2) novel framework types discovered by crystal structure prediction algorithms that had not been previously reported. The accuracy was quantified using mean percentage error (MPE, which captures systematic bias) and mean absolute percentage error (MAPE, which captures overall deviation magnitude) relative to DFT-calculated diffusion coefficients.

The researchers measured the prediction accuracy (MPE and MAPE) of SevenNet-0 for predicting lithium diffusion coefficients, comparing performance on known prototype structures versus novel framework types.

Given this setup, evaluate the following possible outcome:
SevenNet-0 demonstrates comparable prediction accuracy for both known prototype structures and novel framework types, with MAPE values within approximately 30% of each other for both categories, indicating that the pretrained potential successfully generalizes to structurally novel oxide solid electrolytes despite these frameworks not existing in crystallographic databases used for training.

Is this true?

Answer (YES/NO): NO